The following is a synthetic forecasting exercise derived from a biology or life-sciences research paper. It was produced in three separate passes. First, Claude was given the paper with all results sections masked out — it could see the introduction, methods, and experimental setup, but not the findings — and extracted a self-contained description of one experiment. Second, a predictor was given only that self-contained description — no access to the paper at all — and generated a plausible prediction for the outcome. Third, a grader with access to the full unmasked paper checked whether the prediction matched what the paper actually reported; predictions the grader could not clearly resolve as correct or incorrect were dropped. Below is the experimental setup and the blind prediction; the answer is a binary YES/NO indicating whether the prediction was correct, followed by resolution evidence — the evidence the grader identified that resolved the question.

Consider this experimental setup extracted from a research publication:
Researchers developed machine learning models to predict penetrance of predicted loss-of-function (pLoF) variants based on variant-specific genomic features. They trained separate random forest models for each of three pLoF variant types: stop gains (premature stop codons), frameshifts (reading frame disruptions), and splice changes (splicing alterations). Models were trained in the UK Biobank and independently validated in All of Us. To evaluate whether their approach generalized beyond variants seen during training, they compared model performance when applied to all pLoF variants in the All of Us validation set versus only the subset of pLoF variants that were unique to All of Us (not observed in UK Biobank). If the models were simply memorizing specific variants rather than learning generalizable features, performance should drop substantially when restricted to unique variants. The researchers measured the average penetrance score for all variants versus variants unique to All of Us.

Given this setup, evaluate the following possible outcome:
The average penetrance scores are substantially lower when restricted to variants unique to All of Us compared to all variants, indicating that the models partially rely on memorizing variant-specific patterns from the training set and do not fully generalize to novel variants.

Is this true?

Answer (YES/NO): NO